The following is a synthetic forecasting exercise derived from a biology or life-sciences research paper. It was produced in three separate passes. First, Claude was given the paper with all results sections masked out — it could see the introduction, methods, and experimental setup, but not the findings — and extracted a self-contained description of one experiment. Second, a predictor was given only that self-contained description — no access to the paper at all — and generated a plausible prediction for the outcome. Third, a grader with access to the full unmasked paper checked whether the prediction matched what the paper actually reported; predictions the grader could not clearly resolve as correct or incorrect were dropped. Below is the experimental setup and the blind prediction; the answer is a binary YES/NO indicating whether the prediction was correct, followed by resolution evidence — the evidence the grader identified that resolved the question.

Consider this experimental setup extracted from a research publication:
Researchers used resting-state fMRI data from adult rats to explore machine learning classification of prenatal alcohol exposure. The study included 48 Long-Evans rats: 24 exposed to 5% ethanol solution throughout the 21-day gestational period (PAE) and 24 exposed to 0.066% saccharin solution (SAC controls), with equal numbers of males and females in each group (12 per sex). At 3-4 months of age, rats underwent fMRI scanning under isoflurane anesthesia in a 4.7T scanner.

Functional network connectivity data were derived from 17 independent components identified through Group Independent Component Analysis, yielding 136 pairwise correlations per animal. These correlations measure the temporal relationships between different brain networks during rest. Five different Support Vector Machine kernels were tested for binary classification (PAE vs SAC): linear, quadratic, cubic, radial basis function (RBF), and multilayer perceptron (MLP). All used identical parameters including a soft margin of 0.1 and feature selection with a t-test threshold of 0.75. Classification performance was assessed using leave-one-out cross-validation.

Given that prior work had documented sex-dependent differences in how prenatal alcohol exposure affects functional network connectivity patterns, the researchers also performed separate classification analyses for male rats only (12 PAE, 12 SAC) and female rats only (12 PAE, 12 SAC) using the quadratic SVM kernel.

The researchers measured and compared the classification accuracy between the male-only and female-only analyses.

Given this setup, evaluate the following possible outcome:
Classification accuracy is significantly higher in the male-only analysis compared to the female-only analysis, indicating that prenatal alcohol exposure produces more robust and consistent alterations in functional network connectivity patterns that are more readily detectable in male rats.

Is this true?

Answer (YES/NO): NO